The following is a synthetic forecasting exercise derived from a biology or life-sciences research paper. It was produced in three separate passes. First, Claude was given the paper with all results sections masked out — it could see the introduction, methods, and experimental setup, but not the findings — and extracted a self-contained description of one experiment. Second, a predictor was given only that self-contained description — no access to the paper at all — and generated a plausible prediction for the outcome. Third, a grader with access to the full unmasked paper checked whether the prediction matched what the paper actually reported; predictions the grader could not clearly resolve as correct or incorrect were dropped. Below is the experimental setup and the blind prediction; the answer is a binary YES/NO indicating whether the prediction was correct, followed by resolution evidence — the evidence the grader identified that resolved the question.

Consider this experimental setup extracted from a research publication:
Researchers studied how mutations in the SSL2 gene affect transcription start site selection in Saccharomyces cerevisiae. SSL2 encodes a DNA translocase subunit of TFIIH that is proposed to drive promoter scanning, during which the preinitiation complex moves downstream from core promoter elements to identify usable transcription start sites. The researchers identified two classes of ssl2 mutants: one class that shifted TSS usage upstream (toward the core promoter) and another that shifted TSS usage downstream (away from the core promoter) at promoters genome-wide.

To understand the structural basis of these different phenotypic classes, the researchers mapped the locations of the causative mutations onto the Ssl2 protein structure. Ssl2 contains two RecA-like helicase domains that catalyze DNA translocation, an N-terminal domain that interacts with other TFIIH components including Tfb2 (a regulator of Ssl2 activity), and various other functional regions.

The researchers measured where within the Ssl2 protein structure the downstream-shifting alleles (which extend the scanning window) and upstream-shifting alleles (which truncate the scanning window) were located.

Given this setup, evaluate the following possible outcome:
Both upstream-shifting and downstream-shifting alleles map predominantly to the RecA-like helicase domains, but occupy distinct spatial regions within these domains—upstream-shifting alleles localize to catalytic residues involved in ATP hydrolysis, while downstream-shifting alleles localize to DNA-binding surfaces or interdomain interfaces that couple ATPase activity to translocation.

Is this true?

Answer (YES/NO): NO